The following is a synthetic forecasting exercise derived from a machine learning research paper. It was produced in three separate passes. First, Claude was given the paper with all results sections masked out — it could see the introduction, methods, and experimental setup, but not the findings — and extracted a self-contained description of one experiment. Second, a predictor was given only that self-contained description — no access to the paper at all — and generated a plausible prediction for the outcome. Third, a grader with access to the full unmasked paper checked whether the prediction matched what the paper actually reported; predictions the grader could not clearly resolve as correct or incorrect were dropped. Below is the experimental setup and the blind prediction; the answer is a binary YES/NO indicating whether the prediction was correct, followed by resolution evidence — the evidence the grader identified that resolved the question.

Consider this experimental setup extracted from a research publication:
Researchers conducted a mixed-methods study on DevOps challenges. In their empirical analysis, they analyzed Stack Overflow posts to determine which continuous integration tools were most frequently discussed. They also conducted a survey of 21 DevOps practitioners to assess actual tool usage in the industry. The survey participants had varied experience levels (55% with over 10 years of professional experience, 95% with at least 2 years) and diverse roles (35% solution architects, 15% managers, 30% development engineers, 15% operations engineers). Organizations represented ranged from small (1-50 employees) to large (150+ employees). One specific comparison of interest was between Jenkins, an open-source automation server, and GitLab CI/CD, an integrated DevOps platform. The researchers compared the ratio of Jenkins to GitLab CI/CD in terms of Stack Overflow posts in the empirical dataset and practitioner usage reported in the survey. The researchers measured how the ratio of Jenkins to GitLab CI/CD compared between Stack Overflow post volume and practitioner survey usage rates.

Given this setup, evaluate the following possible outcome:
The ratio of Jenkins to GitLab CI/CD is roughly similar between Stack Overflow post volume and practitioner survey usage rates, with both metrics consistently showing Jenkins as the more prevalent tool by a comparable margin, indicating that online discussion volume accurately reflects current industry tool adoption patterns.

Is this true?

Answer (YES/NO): NO